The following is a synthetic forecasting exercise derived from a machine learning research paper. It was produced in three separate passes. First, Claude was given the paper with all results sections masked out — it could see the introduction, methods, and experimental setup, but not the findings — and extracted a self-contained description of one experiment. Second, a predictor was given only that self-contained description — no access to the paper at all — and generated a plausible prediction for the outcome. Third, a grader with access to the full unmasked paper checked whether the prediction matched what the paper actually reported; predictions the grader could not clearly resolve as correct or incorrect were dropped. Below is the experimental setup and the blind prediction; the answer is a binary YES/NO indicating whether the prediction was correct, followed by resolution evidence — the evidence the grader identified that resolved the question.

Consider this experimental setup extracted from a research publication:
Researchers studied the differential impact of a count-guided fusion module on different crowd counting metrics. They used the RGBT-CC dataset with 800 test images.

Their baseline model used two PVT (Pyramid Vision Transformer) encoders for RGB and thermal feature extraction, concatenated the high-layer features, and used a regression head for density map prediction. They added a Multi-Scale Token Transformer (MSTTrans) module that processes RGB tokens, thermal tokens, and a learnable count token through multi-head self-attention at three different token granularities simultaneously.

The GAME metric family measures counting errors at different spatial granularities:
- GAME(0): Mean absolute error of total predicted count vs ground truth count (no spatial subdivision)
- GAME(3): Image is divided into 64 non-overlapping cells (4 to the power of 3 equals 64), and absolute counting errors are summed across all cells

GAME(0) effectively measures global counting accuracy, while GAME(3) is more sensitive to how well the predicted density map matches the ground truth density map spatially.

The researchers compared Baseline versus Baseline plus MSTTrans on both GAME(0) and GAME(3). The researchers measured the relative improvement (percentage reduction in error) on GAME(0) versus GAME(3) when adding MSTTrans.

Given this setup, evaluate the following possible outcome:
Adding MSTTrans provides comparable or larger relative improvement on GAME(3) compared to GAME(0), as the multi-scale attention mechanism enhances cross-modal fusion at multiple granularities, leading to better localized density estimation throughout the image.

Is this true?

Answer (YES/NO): NO